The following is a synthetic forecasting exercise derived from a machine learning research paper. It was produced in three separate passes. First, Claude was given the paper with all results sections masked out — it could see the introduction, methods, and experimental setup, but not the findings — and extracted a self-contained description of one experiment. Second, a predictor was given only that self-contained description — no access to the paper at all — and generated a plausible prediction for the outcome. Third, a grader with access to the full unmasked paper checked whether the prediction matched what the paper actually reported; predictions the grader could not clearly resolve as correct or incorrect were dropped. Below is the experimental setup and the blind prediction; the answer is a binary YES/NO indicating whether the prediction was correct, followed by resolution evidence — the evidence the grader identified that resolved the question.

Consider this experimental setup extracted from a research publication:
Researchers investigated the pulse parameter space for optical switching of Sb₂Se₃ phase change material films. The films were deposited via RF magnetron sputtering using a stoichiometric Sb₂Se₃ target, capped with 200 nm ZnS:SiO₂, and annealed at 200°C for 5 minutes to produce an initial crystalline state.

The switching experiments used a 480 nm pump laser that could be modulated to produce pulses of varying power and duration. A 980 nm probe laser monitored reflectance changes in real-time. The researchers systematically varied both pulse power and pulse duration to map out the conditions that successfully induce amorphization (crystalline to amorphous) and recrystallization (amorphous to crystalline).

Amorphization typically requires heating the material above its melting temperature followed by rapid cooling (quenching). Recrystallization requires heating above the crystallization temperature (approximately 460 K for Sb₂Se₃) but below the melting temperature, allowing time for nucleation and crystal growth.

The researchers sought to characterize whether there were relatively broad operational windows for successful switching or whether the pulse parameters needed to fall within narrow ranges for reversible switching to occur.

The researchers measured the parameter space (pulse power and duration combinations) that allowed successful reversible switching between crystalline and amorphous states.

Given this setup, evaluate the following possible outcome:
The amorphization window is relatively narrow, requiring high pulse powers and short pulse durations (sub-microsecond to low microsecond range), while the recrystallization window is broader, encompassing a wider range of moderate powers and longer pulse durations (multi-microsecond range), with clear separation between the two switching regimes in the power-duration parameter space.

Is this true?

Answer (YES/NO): NO